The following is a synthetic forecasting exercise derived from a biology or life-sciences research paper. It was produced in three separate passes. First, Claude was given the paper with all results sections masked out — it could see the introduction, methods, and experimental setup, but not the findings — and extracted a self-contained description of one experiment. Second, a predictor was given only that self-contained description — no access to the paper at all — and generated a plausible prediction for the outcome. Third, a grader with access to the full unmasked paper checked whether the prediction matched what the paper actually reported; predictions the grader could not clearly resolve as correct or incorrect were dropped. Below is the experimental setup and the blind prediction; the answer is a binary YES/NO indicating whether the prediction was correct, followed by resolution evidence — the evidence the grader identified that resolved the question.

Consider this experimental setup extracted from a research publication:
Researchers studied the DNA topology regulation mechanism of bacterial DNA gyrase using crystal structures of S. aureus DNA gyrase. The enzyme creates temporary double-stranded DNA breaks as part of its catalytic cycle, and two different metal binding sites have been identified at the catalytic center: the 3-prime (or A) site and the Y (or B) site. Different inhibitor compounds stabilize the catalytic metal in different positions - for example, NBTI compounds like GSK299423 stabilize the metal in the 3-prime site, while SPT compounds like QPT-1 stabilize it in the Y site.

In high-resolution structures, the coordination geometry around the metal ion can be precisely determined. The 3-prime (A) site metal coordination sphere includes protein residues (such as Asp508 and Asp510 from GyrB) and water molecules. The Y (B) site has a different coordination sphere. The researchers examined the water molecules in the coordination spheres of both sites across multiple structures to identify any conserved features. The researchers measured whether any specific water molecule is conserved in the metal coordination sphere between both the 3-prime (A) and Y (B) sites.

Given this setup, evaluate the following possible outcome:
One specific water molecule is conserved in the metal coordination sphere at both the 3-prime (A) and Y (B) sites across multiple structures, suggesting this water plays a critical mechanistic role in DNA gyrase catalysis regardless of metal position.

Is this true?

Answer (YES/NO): YES